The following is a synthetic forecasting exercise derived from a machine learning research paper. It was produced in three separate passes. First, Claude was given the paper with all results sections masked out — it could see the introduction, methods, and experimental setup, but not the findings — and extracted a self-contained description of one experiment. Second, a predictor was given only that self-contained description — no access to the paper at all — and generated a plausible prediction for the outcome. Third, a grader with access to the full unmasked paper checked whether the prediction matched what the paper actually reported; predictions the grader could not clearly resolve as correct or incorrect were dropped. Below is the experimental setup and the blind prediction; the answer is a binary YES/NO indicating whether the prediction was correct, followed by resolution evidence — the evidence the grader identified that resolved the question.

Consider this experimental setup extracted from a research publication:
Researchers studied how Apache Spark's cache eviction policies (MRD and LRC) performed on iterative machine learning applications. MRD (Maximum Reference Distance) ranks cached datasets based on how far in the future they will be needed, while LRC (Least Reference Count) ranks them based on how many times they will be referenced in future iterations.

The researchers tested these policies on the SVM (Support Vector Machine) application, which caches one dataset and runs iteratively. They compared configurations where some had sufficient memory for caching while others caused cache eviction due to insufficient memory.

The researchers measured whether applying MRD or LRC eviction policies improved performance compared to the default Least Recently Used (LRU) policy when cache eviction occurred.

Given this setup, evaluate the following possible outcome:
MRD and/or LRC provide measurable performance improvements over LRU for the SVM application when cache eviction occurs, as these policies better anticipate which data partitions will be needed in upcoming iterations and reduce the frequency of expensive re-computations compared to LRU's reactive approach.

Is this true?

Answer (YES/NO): NO